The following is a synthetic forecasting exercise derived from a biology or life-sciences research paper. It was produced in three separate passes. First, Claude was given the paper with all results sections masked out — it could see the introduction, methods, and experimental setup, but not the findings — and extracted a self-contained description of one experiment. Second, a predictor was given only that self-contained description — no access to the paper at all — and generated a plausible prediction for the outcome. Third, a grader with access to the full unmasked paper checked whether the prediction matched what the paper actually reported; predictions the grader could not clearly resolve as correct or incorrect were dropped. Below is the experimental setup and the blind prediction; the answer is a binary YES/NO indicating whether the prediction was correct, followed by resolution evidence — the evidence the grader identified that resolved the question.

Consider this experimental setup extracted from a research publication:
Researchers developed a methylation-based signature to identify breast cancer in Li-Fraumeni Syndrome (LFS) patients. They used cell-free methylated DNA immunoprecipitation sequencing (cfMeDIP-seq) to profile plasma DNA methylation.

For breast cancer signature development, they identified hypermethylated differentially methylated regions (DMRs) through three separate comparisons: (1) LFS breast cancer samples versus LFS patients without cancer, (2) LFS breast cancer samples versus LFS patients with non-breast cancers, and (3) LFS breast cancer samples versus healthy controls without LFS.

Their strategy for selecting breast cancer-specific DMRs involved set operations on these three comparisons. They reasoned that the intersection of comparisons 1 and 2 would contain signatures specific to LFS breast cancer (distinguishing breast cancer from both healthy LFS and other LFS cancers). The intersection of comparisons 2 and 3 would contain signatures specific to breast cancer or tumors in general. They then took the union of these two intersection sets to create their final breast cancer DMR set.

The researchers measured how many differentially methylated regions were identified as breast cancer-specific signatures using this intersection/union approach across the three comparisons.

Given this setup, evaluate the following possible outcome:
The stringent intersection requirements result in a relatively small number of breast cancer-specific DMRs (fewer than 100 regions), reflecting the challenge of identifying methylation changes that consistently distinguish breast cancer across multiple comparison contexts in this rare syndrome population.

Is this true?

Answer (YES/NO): YES